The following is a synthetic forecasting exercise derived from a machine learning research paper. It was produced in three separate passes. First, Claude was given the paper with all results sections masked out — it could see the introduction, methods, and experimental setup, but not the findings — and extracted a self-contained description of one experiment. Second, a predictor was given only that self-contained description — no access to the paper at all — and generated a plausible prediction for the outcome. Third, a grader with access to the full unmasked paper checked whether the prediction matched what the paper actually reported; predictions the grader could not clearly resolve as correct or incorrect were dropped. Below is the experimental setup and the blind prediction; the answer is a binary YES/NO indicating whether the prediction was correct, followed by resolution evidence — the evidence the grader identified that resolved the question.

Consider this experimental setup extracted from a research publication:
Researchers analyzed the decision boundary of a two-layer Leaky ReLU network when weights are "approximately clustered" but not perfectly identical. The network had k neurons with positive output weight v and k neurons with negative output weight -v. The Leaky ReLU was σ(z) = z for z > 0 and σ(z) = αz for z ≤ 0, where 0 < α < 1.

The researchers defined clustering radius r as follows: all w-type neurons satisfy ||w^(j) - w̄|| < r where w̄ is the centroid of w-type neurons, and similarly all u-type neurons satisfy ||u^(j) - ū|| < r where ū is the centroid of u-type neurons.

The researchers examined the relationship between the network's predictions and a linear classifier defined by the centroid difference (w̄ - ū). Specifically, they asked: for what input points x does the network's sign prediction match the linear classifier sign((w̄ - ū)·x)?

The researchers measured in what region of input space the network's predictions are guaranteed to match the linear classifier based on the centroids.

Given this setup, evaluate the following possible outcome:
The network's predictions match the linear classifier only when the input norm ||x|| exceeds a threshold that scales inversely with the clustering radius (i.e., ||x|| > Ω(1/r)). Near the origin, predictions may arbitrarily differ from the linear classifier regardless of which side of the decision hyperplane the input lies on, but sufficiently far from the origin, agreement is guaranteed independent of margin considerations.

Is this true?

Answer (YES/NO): NO